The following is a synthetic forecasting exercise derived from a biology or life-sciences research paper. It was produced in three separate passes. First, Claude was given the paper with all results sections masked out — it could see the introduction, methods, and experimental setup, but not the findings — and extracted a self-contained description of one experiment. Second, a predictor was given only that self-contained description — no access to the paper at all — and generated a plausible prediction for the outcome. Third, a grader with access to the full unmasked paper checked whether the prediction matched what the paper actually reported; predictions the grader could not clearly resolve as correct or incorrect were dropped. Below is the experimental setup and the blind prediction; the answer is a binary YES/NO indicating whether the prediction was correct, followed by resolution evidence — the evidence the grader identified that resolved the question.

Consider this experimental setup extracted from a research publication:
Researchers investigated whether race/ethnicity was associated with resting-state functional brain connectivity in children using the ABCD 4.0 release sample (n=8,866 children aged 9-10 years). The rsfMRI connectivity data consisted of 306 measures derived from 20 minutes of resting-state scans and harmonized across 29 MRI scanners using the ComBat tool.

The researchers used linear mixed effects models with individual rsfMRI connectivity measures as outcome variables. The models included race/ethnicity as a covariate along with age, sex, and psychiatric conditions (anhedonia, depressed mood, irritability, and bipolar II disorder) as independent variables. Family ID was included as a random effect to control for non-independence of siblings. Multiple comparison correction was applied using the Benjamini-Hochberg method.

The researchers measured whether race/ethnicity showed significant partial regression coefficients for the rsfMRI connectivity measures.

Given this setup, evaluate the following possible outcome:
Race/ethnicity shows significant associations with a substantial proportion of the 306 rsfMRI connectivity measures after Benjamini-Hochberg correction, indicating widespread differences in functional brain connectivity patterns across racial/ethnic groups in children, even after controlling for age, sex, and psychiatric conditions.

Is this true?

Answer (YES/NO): YES